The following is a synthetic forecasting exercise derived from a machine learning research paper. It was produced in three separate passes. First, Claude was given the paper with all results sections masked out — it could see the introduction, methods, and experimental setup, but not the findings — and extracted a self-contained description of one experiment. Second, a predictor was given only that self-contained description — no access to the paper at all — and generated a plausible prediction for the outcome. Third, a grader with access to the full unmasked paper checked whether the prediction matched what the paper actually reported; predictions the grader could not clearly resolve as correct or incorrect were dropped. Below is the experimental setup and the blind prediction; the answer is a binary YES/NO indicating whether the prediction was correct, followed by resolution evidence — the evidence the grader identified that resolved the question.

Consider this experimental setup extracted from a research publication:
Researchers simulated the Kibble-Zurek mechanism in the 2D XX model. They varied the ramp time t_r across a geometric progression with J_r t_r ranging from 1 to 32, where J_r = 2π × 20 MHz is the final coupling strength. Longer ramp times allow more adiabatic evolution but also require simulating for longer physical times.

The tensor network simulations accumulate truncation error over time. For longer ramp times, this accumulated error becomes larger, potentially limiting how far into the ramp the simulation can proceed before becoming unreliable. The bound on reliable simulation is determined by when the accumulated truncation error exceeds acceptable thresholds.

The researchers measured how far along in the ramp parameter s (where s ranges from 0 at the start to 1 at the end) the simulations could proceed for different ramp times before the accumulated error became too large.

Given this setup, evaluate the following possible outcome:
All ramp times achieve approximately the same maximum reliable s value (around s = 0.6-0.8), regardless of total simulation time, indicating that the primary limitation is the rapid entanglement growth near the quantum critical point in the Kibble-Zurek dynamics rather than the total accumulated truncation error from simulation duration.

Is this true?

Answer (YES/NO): NO